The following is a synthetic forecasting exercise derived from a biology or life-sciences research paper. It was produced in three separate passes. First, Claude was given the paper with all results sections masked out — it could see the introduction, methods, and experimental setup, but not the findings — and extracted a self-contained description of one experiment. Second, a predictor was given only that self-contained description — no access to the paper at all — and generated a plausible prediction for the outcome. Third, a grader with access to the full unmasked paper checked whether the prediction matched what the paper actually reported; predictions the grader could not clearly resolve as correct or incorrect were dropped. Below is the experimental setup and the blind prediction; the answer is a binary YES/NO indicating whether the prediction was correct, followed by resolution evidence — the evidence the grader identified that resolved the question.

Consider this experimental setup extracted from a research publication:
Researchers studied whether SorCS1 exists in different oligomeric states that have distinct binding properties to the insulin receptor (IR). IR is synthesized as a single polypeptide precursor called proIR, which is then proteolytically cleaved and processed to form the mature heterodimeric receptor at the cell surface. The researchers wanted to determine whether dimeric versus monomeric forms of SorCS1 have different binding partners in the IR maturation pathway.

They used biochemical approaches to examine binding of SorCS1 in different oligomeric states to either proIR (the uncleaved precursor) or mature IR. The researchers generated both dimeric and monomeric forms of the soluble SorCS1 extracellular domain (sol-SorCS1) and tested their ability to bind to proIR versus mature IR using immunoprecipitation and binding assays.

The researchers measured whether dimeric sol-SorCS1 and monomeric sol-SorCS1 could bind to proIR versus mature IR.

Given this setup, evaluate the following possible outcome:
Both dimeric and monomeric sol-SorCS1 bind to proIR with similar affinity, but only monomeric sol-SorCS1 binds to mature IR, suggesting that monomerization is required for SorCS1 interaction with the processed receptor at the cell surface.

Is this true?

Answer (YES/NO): NO